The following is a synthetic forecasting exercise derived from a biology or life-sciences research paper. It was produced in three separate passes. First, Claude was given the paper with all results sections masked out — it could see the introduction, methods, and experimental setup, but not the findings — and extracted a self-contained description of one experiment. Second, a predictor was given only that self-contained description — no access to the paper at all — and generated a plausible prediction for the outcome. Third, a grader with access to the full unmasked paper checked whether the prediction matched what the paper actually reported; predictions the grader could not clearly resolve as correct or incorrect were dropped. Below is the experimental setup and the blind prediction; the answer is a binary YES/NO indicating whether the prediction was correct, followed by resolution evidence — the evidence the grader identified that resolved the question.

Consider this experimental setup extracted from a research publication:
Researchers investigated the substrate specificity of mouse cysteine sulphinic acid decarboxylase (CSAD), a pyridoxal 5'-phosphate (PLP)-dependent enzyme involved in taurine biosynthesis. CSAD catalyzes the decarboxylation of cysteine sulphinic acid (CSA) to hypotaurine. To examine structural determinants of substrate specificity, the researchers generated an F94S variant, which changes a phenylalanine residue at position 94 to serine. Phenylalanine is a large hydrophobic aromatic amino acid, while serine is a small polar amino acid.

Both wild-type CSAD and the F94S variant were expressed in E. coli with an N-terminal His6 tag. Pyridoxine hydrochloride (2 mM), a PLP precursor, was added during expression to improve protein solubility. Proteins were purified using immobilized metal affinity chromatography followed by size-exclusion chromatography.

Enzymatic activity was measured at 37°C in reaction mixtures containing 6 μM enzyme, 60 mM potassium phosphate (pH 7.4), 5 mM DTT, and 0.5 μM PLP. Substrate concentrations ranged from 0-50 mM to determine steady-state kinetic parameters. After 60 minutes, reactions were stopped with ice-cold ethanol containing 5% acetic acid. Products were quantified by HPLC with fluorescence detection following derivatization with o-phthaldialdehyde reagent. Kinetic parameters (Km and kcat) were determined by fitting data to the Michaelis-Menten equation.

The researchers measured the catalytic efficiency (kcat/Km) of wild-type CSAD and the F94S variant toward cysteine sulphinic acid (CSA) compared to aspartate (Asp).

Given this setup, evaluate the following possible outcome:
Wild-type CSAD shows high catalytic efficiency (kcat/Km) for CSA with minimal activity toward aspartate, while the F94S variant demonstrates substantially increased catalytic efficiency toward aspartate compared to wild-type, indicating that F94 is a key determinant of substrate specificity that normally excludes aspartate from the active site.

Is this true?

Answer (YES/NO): NO